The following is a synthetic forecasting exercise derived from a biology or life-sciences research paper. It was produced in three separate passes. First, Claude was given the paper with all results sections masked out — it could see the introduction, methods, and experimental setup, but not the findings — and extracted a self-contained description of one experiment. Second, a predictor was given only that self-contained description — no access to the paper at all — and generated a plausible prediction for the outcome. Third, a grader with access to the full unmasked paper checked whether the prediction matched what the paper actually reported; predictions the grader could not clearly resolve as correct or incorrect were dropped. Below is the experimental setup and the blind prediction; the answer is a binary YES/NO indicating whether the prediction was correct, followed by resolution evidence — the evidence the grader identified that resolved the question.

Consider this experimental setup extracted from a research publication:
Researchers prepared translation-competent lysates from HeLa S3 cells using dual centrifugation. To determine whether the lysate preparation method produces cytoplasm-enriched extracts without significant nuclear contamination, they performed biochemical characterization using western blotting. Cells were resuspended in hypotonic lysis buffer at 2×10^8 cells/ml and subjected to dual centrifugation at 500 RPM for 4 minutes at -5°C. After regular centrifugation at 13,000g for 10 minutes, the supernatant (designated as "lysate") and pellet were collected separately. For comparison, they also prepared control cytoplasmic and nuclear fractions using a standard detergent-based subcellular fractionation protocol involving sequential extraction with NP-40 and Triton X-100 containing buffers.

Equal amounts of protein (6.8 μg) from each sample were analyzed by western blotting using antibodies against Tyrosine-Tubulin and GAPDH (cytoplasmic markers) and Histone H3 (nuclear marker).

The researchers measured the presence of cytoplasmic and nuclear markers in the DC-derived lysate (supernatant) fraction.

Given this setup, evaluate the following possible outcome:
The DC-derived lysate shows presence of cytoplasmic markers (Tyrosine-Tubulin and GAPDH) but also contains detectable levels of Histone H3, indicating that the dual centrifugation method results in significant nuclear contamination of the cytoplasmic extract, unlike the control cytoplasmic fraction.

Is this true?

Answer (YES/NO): NO